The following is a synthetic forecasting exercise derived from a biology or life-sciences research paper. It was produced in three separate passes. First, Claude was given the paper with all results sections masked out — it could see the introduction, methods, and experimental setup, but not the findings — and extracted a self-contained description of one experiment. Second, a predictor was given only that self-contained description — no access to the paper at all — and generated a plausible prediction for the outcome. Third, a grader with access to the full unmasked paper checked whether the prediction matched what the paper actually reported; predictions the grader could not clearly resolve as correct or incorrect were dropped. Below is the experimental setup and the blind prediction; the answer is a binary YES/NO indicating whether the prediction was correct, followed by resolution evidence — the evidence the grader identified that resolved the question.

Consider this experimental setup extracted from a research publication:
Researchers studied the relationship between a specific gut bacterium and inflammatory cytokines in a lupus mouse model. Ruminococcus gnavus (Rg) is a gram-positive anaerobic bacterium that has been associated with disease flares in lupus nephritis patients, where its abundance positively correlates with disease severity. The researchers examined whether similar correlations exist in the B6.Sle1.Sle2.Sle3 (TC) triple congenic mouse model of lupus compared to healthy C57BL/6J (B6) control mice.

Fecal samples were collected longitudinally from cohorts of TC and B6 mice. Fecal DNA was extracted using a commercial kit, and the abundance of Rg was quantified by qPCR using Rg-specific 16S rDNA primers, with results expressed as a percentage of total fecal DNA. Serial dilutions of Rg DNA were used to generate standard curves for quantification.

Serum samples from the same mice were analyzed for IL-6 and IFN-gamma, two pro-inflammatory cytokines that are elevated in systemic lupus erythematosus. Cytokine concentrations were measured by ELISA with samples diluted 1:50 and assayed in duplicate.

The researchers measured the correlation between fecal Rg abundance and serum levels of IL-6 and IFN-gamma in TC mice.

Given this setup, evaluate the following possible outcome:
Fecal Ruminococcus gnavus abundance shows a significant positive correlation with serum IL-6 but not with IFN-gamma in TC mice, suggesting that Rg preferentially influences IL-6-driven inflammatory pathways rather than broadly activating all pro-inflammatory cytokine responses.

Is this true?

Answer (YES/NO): NO